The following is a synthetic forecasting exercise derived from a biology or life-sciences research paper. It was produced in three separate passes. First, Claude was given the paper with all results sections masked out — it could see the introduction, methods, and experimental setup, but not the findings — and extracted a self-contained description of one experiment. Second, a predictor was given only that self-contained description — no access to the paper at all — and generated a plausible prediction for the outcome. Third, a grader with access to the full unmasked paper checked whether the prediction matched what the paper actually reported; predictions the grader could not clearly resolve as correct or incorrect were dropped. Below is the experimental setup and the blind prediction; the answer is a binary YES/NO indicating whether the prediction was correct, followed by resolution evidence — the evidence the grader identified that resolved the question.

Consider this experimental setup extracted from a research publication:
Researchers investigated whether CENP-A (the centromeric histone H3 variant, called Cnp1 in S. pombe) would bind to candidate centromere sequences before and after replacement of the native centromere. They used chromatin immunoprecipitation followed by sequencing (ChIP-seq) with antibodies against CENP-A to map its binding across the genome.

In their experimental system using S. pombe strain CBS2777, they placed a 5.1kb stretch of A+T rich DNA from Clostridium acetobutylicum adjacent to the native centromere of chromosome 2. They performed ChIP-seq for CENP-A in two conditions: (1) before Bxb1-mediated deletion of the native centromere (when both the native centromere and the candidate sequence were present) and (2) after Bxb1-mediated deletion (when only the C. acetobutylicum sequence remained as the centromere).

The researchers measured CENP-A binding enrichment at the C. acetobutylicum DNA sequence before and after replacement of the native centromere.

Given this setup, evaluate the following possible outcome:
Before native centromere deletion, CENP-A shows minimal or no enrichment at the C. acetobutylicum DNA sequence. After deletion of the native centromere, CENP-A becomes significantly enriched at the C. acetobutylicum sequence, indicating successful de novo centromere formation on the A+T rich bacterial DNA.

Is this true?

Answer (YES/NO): NO